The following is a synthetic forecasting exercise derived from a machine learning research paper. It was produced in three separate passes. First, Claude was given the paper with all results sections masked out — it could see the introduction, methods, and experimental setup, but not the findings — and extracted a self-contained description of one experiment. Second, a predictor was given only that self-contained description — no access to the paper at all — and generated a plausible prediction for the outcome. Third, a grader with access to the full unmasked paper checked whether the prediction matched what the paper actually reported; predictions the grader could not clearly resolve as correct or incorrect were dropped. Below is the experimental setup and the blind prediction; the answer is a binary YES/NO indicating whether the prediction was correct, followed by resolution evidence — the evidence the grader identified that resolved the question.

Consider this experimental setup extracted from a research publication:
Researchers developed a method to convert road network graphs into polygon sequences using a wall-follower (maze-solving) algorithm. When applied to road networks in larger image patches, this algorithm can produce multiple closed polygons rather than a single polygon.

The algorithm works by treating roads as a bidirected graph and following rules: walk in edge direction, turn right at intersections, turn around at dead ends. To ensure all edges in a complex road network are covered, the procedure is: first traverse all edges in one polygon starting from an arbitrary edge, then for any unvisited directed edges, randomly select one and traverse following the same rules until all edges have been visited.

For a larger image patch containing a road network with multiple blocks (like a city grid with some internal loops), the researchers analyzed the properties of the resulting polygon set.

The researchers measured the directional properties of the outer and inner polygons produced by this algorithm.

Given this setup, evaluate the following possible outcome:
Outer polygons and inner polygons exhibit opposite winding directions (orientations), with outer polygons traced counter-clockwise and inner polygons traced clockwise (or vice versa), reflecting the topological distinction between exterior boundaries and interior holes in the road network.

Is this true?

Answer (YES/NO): YES